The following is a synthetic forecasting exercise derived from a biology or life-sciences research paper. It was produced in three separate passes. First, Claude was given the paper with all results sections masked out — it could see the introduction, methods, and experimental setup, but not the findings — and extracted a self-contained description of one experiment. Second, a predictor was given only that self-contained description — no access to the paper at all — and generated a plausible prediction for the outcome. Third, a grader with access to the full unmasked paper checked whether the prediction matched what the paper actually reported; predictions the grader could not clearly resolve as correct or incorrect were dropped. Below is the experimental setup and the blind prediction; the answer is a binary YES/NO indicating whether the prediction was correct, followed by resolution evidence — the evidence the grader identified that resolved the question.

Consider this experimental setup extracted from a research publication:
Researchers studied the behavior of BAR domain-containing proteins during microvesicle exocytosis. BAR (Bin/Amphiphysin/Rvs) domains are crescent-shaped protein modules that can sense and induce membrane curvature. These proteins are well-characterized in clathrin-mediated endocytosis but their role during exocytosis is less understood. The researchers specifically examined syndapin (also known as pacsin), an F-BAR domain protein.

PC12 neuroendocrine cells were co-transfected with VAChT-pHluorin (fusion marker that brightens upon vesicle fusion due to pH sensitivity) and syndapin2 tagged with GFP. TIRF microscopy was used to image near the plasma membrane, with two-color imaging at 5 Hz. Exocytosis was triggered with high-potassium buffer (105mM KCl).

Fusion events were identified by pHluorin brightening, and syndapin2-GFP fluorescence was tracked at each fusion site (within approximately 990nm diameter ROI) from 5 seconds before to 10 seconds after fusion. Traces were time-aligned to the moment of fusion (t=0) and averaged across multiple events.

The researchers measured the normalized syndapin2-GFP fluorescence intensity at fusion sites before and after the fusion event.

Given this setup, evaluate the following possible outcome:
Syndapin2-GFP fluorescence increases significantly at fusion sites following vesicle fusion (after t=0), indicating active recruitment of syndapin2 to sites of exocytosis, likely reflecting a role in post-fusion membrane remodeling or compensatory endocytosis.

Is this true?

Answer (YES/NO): YES